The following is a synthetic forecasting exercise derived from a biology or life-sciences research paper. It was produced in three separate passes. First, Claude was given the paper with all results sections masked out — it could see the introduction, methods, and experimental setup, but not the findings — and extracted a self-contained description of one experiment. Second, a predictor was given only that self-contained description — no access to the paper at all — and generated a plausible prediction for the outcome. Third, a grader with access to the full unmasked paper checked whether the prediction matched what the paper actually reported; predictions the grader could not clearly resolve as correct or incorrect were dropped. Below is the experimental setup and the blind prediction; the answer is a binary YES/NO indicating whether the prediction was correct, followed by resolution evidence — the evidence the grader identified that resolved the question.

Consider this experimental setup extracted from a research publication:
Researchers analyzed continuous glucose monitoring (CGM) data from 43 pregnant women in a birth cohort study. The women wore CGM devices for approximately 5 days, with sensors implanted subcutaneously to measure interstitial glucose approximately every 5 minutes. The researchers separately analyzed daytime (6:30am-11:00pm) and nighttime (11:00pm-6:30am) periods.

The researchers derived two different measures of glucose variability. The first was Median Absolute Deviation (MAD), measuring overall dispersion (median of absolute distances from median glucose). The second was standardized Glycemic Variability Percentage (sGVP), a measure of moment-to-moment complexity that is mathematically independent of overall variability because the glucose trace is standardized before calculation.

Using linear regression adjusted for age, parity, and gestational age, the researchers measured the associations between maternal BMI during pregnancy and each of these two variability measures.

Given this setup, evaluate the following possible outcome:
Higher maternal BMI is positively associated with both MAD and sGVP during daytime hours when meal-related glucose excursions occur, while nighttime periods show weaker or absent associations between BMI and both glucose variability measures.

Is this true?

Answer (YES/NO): NO